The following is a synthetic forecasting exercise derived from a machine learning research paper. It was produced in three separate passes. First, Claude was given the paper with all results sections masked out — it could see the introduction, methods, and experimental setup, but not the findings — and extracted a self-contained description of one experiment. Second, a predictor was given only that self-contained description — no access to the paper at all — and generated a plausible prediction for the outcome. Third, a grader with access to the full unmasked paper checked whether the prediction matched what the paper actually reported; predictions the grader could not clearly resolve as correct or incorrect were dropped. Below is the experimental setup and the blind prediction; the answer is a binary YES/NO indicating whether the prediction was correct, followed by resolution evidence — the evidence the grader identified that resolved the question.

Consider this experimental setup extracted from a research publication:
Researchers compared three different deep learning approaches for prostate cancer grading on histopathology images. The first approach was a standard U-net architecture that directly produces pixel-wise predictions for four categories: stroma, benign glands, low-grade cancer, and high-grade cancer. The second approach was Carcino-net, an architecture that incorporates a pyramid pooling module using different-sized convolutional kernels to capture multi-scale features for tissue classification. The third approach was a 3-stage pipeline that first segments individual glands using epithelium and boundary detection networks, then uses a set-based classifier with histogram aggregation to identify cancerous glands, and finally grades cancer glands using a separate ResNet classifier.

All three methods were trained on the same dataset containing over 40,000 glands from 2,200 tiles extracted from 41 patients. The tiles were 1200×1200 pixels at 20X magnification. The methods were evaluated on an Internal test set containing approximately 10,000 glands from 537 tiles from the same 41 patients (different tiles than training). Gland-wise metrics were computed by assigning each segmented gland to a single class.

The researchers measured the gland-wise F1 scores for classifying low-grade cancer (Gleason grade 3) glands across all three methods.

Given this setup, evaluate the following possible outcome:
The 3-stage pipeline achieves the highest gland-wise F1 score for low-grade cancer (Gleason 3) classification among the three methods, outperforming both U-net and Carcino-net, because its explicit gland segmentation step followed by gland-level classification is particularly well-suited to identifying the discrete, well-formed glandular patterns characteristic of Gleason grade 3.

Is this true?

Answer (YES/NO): NO